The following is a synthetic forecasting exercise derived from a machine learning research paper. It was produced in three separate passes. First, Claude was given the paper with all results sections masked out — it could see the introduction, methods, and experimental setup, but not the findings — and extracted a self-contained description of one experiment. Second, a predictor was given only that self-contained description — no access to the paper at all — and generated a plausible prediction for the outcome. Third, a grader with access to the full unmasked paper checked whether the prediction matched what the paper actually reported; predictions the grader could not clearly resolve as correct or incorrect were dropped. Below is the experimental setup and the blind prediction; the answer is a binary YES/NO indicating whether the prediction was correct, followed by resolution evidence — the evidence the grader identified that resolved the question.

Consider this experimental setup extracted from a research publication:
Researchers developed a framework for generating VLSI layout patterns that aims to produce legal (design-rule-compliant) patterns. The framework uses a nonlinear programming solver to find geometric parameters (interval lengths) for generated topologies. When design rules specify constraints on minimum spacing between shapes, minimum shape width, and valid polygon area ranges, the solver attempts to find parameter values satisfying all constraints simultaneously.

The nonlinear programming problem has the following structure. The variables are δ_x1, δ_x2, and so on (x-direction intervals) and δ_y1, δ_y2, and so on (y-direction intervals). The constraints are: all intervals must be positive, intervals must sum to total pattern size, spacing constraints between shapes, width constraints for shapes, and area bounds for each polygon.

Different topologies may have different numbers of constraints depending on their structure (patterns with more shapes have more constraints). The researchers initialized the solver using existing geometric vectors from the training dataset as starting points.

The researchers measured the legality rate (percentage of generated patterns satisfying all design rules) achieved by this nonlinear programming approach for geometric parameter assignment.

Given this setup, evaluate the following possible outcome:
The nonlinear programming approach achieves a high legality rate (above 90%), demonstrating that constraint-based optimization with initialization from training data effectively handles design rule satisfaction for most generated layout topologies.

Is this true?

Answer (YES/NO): YES